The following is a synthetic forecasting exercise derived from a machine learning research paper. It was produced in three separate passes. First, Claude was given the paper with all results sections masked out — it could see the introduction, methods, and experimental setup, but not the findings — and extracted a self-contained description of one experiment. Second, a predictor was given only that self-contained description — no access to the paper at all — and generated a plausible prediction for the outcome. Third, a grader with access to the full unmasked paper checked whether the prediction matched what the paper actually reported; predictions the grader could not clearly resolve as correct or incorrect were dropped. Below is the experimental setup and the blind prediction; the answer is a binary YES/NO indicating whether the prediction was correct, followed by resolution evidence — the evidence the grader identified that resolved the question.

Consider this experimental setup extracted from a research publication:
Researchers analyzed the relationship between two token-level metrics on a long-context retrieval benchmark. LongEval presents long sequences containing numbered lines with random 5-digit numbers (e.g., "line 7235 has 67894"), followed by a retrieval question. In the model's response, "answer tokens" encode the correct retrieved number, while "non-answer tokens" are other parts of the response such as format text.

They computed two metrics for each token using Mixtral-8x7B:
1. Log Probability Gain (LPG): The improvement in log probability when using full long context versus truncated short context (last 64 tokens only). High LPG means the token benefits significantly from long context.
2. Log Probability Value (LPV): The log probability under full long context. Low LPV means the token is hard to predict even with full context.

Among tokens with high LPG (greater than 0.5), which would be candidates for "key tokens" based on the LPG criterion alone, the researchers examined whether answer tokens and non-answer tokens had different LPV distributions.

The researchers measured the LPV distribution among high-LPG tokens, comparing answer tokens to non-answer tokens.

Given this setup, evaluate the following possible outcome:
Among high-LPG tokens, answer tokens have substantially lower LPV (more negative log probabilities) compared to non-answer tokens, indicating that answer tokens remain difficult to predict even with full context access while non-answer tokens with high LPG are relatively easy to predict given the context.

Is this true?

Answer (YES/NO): NO